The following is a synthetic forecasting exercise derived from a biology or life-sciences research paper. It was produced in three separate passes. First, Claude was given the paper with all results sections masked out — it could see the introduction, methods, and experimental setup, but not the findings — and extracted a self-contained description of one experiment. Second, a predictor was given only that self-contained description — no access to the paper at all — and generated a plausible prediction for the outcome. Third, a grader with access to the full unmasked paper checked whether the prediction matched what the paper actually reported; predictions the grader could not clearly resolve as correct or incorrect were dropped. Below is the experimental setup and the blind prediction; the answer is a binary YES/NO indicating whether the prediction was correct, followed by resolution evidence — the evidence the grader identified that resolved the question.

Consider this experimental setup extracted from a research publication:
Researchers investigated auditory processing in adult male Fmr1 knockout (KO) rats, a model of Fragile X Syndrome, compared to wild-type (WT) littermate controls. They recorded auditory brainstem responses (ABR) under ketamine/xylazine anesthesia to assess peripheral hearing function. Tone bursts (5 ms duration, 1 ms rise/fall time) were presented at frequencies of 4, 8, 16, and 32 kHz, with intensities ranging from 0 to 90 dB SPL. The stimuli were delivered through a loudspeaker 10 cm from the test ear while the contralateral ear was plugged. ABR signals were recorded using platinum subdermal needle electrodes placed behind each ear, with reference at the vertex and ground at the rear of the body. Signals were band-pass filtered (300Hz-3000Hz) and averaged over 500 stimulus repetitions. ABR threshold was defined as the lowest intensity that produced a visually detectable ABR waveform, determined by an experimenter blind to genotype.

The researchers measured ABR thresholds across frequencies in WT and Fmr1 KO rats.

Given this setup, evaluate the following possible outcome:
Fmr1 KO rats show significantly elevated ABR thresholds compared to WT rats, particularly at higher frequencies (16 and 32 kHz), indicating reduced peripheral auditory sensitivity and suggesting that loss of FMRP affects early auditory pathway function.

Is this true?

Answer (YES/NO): NO